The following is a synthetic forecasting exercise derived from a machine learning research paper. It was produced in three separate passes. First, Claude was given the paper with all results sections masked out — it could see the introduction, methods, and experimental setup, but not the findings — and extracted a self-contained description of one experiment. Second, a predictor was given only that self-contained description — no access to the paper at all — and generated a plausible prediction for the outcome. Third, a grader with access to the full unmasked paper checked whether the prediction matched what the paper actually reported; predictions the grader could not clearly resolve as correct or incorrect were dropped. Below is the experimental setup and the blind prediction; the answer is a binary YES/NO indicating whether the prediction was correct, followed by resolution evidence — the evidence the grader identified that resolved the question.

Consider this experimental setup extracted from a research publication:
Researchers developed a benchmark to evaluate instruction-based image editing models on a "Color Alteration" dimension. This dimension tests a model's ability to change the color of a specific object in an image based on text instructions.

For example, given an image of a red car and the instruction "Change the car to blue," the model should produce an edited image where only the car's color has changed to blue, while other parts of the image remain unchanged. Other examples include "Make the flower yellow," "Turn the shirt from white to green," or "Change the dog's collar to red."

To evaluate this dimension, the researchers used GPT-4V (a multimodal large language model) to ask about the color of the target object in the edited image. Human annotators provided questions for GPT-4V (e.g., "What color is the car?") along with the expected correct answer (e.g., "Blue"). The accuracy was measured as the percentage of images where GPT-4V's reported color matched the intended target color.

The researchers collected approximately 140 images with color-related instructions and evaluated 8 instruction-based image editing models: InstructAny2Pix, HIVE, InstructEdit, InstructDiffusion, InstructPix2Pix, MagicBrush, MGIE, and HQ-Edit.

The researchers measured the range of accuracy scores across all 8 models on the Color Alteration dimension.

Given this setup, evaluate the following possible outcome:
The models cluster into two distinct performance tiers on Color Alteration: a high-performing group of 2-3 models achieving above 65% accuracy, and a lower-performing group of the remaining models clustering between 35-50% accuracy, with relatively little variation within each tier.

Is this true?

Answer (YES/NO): NO